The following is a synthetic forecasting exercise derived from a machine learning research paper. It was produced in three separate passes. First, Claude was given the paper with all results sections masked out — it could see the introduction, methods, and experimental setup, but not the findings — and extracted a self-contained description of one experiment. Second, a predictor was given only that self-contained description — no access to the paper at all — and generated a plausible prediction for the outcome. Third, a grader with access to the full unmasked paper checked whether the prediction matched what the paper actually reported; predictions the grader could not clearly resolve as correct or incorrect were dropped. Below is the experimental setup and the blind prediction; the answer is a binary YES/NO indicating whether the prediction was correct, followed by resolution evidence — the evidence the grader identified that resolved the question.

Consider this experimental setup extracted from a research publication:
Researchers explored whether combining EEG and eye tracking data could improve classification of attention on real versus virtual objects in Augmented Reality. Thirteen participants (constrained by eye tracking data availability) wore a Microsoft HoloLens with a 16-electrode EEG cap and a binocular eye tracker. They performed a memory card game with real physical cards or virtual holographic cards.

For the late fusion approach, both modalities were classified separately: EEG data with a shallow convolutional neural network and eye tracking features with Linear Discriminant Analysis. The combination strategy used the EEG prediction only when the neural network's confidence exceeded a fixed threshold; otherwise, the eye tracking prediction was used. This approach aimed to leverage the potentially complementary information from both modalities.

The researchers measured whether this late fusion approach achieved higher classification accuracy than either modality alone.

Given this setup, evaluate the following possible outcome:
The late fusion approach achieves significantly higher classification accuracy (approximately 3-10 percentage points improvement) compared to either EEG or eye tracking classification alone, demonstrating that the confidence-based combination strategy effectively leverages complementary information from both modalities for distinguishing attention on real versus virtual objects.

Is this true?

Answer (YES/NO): NO